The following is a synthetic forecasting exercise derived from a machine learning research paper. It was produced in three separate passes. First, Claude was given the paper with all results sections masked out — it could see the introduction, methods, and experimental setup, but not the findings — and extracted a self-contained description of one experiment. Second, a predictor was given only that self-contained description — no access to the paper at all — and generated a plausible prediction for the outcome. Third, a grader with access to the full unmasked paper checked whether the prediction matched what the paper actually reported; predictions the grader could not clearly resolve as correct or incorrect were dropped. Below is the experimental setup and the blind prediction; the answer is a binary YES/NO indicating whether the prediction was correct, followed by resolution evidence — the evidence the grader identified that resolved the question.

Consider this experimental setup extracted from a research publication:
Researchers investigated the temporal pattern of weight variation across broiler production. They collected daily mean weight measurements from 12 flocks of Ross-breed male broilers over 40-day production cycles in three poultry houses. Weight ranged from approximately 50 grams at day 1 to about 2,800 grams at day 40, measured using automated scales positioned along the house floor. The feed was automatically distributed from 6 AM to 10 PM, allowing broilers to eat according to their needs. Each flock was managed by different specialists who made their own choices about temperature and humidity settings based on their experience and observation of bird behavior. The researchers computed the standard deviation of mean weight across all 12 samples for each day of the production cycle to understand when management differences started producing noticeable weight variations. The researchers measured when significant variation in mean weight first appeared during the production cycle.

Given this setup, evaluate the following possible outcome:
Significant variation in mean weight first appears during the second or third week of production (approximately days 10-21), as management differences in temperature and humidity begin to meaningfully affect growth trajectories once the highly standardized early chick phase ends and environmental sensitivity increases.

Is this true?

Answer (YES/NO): YES